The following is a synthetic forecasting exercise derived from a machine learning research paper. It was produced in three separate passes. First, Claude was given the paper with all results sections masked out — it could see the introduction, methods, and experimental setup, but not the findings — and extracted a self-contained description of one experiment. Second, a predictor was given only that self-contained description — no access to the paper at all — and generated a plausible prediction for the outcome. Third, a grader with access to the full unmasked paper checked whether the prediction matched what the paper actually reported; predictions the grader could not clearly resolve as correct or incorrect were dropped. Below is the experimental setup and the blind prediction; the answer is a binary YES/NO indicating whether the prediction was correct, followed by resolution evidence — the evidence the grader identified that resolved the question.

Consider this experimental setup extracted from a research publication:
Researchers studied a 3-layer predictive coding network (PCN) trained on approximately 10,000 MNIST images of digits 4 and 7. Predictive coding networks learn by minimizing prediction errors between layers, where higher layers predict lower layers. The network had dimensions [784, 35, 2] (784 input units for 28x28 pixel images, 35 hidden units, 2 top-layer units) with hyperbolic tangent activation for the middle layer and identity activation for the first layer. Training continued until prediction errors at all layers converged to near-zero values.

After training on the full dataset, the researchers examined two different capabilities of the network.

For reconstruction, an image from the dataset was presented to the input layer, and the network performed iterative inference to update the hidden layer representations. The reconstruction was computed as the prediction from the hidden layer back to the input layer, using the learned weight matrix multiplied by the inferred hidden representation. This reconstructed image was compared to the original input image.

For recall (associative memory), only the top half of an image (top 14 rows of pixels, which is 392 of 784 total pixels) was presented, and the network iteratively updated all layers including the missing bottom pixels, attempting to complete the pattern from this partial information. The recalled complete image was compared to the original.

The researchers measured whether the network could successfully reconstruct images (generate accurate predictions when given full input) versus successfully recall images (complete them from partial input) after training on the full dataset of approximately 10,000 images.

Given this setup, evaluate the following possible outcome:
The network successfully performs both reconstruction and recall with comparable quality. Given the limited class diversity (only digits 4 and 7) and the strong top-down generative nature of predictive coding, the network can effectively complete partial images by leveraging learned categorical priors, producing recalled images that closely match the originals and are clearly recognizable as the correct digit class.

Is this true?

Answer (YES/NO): NO